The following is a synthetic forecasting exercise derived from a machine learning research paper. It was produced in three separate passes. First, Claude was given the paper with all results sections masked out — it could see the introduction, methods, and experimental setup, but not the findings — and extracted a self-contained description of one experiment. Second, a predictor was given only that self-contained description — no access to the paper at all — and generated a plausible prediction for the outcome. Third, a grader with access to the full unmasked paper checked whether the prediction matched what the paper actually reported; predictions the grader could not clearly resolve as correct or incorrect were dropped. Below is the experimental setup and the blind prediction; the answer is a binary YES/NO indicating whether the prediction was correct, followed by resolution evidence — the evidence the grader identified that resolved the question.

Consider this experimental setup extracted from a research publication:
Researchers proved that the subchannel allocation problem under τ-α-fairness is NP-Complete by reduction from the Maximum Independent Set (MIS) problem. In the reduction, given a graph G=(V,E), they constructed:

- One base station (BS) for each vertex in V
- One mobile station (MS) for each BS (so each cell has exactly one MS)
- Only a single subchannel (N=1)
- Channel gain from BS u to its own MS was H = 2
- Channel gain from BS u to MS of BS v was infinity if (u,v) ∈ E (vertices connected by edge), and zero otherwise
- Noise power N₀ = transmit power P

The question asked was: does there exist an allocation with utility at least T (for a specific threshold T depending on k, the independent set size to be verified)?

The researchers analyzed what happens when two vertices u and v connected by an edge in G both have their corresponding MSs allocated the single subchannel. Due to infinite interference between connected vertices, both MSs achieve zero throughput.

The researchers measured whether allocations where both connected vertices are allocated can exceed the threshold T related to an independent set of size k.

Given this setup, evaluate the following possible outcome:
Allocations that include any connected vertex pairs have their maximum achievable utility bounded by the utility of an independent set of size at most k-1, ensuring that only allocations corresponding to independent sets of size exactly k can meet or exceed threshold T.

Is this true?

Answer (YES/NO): NO